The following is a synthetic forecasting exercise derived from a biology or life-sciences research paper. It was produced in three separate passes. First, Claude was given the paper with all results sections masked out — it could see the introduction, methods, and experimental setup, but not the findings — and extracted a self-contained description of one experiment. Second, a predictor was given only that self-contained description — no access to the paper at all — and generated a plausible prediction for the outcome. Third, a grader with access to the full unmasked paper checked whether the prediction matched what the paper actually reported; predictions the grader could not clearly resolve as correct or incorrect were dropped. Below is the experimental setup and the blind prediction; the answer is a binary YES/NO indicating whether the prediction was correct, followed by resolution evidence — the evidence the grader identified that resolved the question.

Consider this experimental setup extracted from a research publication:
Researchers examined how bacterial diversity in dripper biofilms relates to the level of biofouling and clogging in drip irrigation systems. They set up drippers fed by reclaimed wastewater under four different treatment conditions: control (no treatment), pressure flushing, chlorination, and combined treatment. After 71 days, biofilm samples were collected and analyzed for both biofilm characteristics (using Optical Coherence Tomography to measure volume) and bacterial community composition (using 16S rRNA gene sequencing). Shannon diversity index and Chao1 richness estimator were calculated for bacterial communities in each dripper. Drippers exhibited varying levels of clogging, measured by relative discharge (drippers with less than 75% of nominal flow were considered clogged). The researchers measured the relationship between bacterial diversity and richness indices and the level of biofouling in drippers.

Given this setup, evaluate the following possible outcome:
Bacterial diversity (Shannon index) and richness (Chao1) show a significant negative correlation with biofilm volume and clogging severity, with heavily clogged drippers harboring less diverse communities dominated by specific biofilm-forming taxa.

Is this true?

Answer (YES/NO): NO